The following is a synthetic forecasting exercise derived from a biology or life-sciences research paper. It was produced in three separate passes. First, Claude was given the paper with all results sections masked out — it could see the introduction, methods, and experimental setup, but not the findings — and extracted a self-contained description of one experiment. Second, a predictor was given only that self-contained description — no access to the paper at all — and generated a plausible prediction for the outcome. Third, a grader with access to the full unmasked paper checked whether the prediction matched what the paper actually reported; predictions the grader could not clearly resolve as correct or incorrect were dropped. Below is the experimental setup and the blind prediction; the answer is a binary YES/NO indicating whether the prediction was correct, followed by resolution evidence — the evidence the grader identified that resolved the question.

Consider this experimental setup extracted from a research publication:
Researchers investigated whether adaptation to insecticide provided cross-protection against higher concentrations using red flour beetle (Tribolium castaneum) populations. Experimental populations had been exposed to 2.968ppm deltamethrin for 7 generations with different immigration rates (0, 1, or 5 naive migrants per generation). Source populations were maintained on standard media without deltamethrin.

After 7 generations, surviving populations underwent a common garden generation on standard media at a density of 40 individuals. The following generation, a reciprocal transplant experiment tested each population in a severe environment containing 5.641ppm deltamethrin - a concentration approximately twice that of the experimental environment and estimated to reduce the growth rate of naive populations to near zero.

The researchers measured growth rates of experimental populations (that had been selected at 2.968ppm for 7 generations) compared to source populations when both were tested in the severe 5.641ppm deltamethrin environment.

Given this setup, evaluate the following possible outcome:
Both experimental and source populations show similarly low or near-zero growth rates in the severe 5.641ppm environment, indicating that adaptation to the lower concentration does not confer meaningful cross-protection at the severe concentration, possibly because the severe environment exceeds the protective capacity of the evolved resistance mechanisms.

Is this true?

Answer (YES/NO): NO